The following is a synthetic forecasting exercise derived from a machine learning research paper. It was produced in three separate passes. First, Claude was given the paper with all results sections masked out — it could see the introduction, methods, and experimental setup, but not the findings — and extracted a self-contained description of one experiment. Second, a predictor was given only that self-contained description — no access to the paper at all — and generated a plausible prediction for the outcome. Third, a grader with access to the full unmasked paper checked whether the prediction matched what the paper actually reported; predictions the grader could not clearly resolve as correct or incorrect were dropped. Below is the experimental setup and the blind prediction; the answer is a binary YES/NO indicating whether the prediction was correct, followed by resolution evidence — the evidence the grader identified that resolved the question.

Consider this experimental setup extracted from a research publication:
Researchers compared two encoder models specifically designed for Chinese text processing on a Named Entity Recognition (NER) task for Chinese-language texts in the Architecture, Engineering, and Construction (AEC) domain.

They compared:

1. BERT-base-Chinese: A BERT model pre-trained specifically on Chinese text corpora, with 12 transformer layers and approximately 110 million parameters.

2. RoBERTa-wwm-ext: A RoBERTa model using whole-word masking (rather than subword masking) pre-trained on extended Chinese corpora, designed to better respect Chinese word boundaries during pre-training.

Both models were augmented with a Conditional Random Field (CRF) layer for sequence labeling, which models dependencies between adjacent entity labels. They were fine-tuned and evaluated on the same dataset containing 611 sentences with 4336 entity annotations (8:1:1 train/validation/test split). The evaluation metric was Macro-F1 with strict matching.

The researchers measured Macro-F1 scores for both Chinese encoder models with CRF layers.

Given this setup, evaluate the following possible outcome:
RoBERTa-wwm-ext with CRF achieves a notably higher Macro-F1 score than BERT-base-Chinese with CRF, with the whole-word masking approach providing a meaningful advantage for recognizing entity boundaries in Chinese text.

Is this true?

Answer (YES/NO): NO